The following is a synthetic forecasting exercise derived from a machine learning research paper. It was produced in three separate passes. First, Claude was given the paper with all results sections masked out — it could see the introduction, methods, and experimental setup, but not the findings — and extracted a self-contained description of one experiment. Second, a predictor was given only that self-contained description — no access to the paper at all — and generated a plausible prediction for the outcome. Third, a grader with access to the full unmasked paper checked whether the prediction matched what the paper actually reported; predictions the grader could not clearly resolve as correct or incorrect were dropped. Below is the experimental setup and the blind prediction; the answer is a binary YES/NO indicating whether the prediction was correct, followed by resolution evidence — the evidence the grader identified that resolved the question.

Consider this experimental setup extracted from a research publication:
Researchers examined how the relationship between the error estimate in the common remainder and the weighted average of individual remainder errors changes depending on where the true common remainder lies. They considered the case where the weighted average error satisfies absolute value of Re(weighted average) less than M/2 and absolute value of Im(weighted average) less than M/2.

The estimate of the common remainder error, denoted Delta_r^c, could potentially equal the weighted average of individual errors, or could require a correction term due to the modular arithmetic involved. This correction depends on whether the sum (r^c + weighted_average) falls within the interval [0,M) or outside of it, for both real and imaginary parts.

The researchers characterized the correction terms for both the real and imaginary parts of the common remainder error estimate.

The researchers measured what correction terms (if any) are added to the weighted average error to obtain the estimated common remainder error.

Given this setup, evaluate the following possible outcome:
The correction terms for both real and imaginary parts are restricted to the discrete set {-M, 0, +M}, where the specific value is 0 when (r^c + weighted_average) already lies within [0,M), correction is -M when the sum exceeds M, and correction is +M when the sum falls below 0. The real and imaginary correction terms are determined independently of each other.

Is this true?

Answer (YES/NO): YES